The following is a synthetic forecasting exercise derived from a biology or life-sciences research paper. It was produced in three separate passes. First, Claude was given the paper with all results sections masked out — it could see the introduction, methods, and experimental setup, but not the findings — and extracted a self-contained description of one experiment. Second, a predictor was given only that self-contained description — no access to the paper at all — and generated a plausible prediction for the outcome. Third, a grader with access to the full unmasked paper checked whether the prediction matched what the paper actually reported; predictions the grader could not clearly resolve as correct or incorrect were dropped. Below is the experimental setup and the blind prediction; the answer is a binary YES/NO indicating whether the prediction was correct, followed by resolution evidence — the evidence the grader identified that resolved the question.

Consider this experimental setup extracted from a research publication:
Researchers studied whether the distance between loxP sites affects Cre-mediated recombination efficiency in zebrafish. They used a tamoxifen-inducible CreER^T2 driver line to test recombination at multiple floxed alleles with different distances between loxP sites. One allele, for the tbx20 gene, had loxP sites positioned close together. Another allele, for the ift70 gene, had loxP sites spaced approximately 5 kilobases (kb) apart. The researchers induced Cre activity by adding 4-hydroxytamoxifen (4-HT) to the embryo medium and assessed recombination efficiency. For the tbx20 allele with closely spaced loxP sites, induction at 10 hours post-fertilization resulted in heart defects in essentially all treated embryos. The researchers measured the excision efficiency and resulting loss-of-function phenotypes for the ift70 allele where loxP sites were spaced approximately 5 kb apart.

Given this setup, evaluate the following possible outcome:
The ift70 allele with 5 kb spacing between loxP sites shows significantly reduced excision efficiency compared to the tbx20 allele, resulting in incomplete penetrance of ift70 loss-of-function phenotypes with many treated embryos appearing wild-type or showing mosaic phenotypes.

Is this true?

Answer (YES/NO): NO